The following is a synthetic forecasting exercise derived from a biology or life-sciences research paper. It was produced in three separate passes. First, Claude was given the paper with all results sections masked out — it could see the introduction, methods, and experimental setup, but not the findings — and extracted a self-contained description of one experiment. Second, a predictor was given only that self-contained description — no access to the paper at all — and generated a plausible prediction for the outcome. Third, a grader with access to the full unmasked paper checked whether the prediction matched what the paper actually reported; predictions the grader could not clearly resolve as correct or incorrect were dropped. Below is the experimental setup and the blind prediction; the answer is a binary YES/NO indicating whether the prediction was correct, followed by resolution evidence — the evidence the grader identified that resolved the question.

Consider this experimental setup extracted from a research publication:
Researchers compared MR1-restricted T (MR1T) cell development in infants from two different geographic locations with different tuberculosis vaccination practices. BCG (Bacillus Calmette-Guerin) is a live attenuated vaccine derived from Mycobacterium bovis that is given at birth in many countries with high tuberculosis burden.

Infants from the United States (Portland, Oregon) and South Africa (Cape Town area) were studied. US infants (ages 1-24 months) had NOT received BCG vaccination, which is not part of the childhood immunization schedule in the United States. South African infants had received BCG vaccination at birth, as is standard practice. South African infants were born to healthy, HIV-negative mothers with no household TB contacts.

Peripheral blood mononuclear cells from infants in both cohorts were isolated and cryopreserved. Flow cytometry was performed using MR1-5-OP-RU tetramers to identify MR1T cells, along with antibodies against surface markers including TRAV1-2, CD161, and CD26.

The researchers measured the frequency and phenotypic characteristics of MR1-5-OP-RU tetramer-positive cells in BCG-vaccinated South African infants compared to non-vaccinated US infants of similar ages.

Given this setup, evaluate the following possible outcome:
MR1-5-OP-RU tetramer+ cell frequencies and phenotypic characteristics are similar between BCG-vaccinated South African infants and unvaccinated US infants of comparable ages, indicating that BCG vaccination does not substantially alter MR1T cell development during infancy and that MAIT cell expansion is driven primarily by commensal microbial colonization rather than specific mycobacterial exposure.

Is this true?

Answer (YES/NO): YES